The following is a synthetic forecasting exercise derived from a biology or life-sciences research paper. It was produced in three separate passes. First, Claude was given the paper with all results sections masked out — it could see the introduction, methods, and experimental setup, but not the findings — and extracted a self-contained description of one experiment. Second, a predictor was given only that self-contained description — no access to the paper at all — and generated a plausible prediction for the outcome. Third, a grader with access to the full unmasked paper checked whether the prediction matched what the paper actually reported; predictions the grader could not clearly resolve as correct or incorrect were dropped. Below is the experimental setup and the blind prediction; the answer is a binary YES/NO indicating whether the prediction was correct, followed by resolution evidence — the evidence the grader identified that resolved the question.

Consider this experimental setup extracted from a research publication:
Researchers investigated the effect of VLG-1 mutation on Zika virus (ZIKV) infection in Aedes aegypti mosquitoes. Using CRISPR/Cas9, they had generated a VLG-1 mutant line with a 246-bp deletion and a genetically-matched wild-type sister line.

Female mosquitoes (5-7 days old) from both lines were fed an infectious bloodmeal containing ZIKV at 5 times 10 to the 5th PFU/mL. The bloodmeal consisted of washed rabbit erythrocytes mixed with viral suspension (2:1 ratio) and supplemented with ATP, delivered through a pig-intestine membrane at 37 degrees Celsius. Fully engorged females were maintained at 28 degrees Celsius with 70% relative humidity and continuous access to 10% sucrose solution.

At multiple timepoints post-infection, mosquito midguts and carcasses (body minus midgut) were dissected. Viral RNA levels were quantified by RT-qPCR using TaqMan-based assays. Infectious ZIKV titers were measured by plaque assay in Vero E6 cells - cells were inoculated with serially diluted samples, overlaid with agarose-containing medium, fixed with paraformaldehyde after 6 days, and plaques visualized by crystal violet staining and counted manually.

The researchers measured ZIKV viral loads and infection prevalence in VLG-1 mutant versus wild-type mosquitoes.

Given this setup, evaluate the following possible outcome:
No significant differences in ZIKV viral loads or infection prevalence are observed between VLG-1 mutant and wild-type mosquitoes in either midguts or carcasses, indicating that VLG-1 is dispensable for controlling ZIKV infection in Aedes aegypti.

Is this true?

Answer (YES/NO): NO